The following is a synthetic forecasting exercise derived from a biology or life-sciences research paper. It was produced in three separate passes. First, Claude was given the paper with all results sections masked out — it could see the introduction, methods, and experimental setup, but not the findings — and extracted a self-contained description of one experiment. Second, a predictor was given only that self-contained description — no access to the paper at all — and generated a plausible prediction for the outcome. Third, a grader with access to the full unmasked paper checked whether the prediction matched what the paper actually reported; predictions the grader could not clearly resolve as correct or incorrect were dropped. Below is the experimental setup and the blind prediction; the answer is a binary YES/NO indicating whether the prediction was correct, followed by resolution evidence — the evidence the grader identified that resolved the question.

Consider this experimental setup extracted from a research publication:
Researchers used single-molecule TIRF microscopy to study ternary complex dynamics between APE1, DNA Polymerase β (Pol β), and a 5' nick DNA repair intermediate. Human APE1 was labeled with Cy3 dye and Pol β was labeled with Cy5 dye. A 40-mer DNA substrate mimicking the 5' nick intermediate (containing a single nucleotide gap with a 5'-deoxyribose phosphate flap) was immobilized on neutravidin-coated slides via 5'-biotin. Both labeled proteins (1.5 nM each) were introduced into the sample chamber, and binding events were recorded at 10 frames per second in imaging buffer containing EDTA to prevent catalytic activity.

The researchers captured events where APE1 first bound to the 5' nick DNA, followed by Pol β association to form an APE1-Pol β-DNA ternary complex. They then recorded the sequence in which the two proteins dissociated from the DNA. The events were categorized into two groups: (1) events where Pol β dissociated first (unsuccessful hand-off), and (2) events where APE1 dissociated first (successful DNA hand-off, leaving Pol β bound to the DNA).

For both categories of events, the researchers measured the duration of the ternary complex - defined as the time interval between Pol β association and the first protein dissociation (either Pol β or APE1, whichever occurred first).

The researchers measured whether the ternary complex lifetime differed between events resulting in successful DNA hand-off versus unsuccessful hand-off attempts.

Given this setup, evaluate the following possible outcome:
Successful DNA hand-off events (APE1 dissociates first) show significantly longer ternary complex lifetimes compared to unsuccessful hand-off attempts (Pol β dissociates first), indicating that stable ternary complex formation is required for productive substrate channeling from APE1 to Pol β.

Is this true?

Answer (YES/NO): YES